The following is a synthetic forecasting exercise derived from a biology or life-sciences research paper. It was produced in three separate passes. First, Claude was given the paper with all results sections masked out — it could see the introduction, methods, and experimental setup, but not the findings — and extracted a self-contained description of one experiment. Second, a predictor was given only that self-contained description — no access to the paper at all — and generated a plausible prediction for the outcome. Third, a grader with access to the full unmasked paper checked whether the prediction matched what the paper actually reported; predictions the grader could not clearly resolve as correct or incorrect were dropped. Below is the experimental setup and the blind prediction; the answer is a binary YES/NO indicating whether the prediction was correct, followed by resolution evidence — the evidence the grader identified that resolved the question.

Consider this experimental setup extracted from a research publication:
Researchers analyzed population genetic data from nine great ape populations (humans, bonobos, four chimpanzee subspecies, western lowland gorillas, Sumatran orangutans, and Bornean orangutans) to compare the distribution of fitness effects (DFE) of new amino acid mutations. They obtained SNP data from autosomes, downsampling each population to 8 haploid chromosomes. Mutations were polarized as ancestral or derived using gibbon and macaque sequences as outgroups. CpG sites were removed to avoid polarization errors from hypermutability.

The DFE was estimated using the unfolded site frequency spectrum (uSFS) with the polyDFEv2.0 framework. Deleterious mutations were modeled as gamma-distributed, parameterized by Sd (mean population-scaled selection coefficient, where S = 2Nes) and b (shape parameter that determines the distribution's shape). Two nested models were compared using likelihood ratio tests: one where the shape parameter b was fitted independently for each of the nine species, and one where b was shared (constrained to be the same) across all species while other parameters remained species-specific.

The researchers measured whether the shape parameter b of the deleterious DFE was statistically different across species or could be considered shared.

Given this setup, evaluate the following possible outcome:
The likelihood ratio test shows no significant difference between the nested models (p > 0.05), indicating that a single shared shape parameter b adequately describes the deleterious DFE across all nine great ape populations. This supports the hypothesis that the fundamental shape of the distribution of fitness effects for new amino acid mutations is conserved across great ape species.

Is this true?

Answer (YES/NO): YES